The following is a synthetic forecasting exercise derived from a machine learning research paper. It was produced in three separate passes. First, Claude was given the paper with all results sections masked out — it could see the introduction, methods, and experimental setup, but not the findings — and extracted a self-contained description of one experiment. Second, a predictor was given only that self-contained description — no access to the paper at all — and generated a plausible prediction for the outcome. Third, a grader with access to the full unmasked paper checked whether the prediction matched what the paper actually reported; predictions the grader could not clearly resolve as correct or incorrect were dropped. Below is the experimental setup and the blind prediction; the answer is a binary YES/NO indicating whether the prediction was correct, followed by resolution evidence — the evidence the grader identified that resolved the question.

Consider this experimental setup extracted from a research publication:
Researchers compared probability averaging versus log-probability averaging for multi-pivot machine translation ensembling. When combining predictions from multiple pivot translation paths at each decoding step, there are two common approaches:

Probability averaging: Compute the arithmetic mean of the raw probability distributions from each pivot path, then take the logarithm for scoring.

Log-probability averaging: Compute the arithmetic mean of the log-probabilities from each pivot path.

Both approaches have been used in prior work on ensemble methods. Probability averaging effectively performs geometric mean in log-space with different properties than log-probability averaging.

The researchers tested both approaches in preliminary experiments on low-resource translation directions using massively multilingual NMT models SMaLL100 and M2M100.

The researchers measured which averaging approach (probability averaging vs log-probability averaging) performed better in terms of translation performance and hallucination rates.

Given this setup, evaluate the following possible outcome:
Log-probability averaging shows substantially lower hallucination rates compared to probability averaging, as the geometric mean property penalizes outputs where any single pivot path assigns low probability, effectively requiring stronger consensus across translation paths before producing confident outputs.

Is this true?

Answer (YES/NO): NO